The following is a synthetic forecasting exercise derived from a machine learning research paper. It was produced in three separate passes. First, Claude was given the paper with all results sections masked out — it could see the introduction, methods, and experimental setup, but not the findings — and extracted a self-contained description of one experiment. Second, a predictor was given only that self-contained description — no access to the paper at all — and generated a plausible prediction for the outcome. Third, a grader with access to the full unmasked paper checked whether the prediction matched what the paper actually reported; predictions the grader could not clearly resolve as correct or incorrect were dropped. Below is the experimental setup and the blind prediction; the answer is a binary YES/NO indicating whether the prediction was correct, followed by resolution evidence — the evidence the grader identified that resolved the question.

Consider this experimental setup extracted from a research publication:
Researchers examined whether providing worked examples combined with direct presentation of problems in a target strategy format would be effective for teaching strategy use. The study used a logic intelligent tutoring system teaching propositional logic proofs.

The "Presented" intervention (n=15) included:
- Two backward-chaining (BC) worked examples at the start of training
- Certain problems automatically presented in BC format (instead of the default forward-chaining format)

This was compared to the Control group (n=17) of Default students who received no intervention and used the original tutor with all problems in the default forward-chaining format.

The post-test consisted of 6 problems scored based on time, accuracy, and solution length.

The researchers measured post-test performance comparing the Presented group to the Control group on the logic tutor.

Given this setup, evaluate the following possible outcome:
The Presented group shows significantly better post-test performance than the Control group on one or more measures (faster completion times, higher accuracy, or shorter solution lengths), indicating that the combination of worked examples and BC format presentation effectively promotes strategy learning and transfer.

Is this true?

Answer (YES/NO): YES